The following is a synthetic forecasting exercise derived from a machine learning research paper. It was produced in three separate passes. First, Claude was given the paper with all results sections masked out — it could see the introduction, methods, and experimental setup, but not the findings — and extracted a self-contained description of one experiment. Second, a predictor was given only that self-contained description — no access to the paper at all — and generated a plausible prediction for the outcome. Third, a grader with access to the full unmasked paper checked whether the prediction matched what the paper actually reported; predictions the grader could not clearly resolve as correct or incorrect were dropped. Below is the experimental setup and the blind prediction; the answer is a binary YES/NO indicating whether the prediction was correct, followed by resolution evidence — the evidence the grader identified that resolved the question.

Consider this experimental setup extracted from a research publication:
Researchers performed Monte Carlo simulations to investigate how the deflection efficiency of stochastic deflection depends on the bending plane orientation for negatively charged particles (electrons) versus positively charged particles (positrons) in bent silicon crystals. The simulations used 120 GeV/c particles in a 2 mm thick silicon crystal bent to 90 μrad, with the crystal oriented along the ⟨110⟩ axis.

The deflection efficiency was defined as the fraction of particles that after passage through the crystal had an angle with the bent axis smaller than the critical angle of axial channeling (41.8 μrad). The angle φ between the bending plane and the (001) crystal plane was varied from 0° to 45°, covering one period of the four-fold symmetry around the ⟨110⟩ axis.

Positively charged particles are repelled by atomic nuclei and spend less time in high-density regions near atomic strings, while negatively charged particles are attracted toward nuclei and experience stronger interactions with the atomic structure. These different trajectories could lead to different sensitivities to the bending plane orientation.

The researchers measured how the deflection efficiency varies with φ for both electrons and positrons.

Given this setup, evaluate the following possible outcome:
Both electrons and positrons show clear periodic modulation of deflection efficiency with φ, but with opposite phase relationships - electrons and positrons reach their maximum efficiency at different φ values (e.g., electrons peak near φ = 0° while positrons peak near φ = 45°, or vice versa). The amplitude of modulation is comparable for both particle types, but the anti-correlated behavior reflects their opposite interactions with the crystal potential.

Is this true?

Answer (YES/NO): NO